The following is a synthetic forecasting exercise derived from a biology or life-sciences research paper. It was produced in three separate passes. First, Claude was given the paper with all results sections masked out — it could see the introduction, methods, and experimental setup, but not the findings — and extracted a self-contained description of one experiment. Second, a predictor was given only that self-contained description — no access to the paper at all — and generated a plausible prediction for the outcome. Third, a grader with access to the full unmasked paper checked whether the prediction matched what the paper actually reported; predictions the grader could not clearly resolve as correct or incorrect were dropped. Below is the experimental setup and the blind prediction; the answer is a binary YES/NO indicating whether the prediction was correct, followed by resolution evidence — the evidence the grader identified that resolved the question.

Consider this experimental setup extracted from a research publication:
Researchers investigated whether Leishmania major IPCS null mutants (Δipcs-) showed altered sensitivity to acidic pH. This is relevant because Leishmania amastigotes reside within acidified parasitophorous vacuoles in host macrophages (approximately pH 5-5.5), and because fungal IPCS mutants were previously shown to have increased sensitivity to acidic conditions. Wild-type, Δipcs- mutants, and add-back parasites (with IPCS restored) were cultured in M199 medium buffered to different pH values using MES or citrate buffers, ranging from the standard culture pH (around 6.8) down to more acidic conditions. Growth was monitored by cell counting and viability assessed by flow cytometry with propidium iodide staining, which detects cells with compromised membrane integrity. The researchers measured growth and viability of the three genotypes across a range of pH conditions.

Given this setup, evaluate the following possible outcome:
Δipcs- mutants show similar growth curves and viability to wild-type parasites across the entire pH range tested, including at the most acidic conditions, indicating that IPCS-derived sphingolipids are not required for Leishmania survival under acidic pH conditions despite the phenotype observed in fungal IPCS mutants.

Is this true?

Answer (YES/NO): NO